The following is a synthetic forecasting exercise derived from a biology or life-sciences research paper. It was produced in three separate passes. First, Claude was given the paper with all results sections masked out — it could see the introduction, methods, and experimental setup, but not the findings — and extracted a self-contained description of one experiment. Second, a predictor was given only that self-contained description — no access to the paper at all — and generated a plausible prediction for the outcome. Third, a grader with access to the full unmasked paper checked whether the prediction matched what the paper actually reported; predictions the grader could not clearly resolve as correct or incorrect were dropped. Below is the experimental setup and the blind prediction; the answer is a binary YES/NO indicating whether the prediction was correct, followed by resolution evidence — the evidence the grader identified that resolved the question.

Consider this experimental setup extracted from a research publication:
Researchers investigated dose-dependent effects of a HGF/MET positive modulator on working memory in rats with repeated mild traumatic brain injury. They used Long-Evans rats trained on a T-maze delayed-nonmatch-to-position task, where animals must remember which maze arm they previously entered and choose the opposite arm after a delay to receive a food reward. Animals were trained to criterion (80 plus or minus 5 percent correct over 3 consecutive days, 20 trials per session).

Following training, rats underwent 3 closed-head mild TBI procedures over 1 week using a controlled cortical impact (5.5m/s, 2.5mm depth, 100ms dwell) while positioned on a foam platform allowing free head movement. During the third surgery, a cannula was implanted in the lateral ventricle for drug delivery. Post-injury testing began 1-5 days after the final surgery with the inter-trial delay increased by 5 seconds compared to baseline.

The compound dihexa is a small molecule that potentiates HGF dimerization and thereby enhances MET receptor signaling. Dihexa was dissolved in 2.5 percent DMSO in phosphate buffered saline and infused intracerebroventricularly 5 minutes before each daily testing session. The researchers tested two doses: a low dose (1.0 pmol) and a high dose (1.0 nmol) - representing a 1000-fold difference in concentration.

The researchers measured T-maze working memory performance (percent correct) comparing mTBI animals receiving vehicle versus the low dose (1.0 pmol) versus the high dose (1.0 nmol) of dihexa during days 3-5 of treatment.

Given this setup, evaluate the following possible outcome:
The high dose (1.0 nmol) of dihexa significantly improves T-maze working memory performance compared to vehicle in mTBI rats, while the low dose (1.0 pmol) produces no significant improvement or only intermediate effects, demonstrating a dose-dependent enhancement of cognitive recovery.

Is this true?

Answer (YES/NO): YES